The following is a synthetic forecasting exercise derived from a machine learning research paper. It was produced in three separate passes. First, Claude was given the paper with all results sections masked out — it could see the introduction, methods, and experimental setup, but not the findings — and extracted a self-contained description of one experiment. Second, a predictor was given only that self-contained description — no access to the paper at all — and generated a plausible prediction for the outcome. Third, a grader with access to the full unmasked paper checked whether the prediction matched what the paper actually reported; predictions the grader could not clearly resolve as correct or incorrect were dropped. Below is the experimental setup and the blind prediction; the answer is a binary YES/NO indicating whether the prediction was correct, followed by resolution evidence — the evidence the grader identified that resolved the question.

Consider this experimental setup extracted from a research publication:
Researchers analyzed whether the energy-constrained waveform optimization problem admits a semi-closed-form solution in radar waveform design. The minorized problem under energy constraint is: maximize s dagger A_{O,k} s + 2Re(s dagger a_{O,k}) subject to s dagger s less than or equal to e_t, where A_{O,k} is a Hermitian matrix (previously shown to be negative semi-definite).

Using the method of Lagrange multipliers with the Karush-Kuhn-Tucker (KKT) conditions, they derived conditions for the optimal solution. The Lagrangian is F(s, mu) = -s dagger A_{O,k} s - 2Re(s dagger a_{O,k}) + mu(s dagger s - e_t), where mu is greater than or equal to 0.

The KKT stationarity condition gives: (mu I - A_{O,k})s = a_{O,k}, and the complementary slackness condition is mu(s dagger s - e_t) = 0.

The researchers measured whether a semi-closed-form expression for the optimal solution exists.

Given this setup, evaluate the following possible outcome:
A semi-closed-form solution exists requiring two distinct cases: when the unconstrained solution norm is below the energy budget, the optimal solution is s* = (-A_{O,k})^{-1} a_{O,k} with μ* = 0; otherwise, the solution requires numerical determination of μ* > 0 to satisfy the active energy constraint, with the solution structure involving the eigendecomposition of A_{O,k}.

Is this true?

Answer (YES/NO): NO